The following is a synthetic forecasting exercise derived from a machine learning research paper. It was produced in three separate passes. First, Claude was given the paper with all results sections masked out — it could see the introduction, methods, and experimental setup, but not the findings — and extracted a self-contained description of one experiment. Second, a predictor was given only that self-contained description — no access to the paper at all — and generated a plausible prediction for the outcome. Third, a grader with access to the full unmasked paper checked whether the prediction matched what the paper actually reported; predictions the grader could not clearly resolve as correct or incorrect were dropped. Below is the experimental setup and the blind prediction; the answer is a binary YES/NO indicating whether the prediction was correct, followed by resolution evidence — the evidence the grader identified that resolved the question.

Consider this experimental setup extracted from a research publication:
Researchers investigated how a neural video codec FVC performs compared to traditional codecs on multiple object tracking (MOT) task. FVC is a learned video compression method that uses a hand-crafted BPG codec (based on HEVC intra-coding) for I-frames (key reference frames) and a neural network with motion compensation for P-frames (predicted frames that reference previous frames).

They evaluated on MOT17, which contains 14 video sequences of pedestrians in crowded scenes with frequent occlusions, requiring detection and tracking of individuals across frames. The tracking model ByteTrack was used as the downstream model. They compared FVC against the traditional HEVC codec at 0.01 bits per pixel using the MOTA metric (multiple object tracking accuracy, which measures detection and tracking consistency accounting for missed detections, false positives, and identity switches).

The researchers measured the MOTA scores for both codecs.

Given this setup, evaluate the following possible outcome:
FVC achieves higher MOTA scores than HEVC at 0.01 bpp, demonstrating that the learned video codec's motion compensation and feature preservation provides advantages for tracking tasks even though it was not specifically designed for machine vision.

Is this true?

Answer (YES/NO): NO